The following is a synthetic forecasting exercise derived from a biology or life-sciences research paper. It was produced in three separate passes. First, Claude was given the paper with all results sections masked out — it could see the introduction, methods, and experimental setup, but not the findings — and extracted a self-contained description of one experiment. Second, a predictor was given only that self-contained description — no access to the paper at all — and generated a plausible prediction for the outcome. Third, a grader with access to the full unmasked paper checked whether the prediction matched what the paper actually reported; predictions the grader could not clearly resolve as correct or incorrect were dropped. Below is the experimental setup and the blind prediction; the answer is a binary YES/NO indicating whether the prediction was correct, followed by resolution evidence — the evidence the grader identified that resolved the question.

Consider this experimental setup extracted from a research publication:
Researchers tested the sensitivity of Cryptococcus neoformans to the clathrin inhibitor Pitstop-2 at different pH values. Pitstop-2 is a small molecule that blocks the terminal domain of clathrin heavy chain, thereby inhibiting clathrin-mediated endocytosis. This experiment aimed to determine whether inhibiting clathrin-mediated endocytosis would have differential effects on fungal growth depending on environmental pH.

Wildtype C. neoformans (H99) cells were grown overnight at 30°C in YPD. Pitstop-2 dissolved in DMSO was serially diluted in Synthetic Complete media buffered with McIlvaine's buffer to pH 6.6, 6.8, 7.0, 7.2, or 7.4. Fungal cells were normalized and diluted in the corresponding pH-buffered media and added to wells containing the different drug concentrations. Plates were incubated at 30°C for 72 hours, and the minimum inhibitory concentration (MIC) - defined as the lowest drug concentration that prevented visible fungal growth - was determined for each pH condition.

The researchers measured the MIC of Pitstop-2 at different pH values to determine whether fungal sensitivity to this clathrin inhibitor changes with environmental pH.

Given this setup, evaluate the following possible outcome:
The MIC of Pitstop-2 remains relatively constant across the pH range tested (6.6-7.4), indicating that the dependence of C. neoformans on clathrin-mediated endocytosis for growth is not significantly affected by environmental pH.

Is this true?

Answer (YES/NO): NO